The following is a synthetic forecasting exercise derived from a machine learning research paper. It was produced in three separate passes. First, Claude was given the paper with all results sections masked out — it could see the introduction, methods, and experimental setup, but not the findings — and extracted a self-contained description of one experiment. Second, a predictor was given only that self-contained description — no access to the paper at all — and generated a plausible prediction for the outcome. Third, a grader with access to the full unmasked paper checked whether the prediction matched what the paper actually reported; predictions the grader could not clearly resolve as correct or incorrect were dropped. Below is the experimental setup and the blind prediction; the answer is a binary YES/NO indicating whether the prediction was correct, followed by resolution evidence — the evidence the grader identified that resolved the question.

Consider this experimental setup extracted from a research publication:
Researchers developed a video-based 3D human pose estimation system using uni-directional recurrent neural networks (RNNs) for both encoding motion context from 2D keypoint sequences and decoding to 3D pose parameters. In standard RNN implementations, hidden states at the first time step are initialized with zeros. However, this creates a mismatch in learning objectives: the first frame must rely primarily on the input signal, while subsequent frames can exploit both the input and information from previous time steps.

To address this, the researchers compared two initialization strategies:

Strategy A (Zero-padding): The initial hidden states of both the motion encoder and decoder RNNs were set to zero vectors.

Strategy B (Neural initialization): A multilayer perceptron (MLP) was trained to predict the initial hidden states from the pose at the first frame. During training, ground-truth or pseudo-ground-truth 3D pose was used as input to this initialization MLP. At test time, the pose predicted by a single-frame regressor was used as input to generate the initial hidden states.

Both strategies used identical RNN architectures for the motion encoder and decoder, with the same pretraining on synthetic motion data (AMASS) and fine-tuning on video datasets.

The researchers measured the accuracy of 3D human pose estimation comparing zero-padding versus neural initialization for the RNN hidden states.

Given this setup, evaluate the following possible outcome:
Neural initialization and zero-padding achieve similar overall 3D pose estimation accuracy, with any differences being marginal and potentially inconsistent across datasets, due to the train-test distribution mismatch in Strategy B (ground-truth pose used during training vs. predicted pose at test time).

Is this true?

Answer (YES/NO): NO